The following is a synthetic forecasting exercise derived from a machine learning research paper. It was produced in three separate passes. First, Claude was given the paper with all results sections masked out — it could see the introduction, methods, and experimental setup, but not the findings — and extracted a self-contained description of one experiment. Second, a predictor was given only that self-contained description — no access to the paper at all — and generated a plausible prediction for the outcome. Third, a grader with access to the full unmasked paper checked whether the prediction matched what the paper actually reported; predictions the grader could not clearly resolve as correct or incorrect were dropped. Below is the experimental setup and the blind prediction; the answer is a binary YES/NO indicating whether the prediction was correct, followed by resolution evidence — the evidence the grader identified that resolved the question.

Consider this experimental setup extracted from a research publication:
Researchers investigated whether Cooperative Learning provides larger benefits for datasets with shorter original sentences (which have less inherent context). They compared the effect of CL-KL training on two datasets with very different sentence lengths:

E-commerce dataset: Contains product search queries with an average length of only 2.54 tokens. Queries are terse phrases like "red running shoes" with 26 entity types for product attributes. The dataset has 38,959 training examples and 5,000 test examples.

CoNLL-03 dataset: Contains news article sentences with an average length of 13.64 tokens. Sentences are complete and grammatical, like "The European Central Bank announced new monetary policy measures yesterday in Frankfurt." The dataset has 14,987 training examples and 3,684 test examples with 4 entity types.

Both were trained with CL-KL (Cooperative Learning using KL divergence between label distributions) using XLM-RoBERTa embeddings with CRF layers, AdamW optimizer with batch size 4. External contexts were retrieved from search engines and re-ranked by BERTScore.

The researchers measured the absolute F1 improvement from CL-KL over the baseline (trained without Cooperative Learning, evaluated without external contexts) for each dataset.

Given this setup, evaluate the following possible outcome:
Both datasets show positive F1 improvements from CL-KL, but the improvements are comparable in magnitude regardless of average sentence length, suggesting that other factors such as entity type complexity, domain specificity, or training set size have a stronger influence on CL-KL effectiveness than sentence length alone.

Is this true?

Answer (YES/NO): NO